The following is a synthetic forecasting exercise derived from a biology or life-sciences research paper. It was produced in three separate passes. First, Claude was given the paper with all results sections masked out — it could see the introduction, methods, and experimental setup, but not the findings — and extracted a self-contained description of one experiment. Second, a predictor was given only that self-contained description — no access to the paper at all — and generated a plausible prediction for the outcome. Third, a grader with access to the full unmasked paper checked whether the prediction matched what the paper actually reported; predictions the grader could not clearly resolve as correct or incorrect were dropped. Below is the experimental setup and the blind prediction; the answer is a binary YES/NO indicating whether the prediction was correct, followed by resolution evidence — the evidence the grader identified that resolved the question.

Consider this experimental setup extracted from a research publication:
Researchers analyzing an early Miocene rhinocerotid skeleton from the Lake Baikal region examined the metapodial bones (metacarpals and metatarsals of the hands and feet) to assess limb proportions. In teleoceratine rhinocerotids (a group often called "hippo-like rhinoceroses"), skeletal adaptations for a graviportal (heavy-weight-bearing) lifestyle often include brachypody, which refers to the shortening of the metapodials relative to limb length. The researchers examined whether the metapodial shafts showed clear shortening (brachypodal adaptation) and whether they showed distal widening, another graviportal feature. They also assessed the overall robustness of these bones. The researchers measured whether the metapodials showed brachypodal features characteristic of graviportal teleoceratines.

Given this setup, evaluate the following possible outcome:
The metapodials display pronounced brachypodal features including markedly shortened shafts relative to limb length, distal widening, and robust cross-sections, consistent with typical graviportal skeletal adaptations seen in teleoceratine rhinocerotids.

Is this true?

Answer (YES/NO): NO